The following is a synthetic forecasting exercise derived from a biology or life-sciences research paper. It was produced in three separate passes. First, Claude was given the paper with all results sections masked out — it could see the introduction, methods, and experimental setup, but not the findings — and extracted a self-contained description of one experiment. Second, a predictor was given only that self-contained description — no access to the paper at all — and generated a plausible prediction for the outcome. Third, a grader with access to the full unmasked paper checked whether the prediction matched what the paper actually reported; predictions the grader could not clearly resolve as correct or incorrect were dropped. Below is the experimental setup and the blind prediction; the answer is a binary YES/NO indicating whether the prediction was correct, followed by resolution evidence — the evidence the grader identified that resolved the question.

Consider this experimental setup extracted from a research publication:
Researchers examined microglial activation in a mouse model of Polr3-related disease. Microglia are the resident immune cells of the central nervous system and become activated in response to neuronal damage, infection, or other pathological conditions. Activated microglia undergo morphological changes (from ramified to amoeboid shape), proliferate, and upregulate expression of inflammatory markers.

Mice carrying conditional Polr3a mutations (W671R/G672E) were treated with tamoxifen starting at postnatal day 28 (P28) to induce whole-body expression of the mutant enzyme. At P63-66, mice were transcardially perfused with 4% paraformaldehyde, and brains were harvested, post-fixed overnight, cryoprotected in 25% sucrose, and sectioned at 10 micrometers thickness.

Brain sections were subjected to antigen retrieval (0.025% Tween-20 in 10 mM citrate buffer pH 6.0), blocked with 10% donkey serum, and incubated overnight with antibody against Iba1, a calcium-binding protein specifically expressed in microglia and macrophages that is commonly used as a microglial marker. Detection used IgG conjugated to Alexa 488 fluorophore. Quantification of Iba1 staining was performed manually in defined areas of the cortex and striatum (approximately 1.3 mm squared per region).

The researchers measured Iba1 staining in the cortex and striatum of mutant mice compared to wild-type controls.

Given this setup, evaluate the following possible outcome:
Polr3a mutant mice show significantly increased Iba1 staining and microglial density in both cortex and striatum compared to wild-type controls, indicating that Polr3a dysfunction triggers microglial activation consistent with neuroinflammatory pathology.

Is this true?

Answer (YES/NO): YES